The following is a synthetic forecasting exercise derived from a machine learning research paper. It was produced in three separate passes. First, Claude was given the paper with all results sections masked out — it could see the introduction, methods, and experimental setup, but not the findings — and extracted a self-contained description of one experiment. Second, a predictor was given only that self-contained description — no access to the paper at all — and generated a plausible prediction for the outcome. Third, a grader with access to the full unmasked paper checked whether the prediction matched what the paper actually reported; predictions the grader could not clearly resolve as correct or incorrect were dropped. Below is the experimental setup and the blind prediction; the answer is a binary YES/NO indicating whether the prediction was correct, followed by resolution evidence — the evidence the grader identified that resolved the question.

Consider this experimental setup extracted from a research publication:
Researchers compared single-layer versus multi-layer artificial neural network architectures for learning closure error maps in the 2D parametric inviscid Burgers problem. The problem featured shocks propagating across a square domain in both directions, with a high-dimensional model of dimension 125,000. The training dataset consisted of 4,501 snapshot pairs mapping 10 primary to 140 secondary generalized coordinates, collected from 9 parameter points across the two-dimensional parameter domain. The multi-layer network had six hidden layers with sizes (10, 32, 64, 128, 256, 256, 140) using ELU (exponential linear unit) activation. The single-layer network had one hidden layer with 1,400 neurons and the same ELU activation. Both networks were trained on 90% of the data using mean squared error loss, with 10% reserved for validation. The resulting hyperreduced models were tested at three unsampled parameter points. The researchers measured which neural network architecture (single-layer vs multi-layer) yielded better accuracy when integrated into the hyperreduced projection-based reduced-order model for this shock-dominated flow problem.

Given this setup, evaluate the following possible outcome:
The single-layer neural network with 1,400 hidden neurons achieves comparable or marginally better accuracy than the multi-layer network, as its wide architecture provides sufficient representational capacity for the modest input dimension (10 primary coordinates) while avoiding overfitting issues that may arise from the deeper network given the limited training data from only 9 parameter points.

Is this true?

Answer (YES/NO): NO